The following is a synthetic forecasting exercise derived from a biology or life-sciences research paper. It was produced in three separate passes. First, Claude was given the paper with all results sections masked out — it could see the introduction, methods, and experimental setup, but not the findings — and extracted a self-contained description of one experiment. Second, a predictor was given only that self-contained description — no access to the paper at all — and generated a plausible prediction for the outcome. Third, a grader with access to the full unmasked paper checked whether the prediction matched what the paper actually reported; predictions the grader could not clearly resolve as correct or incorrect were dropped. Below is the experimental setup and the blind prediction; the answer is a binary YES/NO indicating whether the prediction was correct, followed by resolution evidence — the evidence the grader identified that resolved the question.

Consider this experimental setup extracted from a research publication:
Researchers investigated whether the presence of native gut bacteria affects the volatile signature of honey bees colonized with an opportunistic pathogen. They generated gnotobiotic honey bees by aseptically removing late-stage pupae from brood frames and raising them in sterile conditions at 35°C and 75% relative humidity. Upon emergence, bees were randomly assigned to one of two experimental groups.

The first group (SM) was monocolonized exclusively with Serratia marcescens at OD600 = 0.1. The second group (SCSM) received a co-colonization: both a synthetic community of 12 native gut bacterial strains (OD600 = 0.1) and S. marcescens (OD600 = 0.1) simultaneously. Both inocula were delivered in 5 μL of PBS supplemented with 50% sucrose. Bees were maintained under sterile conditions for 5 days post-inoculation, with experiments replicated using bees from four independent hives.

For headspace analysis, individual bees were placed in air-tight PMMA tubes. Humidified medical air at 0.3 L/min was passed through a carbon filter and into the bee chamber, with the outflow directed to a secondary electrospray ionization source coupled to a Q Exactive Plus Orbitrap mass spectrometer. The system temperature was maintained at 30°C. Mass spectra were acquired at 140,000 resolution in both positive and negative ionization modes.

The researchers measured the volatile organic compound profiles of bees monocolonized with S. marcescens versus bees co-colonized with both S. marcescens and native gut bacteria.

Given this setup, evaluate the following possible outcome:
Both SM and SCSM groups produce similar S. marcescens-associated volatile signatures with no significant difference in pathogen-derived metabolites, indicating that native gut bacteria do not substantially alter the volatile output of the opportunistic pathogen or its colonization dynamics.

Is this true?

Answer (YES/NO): NO